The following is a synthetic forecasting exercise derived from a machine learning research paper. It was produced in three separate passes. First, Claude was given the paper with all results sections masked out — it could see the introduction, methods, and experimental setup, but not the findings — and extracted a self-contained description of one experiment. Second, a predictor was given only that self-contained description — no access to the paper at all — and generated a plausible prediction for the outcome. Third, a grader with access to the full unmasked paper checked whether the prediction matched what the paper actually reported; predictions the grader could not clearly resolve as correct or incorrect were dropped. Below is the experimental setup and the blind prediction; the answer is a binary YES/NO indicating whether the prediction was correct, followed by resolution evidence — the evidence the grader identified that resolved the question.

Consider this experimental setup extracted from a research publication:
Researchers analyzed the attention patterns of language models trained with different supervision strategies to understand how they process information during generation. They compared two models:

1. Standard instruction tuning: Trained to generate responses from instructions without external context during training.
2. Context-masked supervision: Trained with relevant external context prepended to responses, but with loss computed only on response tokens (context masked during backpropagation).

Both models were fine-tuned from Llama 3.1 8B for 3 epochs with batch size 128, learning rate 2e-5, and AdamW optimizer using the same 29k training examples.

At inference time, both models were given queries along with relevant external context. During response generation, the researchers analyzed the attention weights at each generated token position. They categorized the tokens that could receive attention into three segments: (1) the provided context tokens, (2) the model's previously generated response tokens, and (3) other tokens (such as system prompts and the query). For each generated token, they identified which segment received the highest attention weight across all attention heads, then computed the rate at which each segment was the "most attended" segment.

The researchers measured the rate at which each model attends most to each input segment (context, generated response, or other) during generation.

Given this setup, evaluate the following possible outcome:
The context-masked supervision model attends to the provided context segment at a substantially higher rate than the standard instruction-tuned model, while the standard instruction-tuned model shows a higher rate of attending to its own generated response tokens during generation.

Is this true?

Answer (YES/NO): YES